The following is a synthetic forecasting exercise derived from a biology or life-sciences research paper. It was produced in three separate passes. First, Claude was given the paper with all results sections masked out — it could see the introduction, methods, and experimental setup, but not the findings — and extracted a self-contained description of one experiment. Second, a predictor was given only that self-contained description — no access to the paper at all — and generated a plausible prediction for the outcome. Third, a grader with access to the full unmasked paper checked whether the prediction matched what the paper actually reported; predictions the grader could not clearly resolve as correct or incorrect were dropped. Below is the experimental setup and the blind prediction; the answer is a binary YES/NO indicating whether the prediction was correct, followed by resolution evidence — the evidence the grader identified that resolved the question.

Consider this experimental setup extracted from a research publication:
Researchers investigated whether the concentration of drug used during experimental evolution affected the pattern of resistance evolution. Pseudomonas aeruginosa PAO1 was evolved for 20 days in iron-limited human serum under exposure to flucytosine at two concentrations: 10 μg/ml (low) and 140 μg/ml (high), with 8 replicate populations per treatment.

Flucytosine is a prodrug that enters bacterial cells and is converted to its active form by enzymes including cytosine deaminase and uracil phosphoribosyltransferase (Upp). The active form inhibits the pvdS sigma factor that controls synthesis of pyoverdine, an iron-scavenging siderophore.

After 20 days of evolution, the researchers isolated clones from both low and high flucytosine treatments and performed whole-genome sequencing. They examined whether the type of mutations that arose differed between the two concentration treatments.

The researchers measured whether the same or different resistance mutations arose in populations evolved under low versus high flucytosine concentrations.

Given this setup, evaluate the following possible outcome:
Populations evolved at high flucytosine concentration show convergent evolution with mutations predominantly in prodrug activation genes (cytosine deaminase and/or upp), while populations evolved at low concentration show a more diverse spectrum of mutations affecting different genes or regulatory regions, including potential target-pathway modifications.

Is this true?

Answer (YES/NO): NO